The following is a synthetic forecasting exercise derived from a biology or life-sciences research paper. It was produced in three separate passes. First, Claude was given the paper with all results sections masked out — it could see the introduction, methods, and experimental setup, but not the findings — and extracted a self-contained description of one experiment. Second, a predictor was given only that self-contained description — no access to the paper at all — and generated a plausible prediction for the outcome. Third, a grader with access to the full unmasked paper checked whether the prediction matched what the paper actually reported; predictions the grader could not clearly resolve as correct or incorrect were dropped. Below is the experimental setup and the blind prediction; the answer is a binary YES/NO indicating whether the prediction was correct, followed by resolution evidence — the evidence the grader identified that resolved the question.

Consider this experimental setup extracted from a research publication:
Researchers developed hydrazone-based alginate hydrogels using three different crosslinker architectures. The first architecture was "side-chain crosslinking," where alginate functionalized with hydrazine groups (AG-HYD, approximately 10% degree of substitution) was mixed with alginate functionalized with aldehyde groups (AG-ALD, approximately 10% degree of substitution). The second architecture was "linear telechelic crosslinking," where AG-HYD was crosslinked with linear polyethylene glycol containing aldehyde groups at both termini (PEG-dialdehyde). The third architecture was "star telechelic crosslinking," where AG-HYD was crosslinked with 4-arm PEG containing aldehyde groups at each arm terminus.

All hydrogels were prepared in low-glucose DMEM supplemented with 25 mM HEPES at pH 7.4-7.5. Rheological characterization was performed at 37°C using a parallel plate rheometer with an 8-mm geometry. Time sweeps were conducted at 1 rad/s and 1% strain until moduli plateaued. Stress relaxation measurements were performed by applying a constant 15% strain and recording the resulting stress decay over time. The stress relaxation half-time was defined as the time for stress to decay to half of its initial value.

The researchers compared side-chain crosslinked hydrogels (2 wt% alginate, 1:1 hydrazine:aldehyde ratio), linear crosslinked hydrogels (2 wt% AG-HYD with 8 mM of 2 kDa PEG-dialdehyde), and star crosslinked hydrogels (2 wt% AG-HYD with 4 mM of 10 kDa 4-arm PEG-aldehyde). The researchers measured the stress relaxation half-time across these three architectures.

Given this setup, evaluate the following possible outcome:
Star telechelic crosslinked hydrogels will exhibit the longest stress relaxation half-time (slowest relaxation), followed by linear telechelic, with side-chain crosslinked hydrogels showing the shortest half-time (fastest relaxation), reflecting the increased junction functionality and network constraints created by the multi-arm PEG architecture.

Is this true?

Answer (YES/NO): NO